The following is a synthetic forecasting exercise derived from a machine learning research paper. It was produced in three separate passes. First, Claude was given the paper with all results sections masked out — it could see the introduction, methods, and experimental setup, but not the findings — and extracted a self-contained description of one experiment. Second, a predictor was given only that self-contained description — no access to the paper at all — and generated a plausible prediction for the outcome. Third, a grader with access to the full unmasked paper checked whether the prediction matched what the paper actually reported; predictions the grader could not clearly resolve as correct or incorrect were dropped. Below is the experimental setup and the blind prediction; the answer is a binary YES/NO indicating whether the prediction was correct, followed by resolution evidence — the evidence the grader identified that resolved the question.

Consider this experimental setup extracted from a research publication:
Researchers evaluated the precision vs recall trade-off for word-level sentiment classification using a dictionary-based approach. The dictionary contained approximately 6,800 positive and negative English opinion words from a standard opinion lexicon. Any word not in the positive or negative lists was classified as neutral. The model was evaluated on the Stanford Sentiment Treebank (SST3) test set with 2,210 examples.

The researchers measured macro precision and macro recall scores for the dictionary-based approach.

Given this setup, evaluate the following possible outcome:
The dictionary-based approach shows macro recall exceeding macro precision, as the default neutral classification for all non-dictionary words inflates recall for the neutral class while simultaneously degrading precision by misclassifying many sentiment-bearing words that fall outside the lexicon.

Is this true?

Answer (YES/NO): NO